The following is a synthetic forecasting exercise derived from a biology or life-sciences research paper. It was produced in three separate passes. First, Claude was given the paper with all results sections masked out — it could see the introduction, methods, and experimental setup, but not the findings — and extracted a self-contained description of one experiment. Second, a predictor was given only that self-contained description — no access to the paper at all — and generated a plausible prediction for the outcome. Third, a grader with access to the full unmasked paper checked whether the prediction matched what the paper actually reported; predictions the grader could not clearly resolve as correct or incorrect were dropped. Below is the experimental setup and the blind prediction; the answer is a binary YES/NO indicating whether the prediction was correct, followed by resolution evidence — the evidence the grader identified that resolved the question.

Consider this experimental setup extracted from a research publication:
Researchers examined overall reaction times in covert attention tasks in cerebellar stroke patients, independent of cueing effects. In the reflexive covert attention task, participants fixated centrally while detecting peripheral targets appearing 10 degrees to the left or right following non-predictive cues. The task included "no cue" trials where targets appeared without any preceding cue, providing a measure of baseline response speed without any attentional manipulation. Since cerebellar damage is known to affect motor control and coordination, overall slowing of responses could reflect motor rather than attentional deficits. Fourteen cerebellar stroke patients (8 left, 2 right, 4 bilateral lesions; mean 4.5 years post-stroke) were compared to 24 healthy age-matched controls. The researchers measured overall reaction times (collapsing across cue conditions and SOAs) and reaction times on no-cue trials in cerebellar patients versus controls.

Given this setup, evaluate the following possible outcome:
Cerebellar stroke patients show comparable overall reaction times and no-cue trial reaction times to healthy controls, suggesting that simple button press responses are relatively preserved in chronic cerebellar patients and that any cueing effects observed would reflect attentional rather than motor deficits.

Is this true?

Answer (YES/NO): YES